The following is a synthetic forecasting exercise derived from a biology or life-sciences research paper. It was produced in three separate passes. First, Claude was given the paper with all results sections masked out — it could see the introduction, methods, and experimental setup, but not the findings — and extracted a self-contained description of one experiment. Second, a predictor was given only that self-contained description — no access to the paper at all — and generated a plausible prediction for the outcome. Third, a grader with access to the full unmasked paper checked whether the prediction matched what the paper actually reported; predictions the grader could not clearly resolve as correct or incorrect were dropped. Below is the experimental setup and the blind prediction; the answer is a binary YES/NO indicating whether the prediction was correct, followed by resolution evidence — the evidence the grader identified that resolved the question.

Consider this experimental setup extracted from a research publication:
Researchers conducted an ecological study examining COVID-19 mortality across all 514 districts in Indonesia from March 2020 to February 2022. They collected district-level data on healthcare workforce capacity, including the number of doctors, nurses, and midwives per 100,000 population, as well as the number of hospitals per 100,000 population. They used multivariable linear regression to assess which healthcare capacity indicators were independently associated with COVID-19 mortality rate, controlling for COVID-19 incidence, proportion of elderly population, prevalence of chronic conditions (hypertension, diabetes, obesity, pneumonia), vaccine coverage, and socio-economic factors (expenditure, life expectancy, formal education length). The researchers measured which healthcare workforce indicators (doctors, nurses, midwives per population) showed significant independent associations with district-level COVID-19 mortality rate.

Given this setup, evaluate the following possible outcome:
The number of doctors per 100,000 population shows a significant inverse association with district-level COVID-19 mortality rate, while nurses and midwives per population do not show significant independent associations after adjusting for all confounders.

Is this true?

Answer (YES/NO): YES